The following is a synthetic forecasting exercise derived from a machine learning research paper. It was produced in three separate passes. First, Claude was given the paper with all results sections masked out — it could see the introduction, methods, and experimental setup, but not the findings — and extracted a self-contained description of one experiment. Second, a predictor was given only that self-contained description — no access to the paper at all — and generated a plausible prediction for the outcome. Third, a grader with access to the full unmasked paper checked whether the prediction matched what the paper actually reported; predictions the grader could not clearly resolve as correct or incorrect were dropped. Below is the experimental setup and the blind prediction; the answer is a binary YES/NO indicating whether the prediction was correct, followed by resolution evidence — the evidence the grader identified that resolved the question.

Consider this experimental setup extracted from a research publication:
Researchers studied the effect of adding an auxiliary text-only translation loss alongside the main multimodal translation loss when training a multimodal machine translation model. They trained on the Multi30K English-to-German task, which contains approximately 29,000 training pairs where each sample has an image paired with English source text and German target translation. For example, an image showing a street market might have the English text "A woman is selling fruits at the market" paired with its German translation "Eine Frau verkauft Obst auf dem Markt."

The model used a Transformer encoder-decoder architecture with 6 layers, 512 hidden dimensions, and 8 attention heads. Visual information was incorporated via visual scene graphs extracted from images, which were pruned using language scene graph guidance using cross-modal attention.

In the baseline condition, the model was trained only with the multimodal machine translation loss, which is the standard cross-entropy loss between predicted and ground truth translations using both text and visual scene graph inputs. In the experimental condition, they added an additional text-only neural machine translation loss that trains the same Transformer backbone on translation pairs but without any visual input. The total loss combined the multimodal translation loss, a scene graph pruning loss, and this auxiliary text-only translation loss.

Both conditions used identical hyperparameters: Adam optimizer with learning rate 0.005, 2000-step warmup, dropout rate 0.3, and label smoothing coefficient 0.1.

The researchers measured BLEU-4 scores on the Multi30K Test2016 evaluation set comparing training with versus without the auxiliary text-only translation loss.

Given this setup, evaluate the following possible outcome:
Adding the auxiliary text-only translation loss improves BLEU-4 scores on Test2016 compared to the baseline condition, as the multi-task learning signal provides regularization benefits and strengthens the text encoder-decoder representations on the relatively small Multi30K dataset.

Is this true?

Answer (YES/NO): YES